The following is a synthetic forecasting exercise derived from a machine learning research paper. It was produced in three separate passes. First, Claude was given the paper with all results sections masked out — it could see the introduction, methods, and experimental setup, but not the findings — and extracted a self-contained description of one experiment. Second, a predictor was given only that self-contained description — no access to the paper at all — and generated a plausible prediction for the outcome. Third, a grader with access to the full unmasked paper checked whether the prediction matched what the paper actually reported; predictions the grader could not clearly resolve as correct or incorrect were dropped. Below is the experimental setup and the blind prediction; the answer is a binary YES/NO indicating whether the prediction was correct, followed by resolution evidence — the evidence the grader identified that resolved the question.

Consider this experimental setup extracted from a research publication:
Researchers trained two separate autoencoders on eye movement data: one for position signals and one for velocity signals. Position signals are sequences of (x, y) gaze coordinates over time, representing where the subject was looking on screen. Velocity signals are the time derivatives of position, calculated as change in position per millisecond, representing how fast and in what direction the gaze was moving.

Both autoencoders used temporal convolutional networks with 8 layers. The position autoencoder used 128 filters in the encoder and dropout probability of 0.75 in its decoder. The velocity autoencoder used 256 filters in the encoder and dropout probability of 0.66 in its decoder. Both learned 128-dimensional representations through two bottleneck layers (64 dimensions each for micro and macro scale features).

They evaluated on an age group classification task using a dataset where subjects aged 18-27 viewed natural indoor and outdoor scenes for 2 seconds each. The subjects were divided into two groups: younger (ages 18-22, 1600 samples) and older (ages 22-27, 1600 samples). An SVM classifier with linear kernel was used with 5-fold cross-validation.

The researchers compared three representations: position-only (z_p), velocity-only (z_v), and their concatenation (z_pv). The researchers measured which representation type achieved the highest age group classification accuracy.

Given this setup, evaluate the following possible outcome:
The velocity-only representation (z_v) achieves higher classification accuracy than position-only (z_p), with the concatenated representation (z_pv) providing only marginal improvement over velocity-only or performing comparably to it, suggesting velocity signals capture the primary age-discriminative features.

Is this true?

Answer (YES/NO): YES